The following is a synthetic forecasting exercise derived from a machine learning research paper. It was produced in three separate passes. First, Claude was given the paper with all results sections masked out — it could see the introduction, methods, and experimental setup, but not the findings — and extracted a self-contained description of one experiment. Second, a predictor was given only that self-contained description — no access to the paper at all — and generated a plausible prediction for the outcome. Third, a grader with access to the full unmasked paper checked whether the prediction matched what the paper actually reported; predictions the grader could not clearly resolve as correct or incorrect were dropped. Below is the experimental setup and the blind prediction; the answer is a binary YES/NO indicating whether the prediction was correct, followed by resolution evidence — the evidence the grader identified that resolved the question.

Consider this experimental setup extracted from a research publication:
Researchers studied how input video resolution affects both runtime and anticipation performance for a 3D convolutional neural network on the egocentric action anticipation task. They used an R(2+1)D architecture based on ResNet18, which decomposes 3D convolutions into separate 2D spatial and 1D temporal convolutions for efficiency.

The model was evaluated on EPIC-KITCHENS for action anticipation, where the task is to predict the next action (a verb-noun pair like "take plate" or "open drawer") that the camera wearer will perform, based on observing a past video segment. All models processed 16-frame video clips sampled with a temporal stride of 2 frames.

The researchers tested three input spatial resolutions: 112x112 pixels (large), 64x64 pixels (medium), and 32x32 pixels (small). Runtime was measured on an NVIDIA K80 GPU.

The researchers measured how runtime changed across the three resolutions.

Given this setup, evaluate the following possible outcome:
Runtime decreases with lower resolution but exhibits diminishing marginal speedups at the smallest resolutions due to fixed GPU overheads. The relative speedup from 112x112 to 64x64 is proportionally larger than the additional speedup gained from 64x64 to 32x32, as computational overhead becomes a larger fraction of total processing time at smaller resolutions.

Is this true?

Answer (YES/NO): YES